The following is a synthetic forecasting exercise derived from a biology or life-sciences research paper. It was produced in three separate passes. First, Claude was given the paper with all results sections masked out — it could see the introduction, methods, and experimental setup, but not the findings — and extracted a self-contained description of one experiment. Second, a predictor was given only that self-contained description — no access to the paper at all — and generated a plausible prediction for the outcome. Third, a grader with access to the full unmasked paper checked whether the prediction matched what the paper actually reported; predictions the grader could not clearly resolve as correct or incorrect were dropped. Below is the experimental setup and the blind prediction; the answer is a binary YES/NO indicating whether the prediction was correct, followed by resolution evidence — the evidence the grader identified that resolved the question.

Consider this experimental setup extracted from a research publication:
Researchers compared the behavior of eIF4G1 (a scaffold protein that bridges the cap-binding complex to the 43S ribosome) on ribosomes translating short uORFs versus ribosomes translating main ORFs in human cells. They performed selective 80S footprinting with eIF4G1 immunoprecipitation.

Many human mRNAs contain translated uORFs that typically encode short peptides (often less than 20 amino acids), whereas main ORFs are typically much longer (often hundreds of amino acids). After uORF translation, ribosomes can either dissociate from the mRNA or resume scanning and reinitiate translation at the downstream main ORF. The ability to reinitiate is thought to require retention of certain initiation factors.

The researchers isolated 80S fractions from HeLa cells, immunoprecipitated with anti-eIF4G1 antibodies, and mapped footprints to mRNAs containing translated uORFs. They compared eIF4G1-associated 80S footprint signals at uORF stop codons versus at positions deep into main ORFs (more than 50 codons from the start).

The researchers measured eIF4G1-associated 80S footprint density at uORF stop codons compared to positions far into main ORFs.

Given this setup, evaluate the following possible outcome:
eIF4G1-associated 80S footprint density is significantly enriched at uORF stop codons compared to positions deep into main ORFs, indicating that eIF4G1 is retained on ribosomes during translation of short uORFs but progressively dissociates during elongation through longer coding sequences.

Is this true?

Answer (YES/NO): YES